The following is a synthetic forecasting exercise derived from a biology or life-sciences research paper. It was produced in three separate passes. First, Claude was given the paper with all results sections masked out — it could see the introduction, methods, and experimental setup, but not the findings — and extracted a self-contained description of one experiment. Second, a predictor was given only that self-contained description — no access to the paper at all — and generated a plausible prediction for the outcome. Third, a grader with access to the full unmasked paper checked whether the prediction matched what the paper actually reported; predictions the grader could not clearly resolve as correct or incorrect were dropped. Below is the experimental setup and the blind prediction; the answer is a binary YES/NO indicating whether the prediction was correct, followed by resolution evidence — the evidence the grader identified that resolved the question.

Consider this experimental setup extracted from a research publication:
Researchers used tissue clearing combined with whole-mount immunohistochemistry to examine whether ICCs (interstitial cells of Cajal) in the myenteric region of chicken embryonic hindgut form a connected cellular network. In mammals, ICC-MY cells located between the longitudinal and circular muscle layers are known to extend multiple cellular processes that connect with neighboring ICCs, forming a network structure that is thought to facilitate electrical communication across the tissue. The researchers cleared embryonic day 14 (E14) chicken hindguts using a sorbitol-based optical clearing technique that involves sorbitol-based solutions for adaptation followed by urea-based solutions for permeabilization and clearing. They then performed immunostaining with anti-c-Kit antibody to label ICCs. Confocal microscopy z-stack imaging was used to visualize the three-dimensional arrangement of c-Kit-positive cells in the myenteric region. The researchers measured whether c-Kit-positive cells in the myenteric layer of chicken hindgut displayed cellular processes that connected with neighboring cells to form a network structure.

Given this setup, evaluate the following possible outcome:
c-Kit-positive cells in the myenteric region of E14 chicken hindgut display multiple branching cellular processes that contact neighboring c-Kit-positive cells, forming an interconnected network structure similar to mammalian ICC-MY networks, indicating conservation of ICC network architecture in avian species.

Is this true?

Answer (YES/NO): NO